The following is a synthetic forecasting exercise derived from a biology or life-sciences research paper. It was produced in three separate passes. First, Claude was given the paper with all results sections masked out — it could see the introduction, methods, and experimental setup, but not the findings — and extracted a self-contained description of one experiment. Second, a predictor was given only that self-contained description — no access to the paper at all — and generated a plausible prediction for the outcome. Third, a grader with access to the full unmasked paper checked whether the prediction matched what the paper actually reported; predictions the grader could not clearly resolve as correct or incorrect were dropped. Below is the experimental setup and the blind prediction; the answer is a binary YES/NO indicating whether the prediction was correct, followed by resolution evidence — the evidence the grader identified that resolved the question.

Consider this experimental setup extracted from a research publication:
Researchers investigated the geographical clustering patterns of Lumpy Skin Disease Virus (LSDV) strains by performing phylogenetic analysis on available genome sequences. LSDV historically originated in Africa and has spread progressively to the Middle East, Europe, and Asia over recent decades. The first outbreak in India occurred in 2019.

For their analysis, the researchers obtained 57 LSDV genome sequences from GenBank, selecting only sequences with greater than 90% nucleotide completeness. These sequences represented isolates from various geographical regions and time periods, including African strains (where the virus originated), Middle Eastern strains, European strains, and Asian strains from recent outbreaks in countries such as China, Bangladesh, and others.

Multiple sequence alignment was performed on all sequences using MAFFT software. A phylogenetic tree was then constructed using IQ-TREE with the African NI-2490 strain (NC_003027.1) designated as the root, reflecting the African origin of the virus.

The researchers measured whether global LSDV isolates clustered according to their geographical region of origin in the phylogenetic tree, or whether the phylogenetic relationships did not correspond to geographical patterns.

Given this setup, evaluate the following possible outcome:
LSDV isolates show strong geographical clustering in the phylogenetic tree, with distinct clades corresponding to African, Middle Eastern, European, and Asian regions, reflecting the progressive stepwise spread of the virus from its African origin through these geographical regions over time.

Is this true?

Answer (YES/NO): NO